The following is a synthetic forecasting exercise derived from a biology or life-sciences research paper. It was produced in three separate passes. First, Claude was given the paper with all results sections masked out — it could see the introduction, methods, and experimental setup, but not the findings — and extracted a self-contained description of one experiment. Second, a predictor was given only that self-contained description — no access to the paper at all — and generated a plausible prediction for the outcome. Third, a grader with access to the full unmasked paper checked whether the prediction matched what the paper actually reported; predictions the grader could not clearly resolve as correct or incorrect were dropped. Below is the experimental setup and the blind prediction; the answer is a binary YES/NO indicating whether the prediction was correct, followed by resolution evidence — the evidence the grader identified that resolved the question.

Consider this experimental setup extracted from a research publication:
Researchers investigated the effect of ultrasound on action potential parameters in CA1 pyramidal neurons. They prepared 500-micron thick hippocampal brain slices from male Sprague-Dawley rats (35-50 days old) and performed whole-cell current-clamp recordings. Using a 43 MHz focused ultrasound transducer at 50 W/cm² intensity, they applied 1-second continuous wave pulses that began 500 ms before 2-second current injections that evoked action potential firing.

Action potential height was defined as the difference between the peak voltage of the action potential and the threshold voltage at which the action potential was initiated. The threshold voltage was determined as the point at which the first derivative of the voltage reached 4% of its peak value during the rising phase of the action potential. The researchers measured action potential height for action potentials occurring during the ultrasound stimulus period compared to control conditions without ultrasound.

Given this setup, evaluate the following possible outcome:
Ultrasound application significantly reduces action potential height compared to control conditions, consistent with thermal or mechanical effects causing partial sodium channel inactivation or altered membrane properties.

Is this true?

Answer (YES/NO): NO